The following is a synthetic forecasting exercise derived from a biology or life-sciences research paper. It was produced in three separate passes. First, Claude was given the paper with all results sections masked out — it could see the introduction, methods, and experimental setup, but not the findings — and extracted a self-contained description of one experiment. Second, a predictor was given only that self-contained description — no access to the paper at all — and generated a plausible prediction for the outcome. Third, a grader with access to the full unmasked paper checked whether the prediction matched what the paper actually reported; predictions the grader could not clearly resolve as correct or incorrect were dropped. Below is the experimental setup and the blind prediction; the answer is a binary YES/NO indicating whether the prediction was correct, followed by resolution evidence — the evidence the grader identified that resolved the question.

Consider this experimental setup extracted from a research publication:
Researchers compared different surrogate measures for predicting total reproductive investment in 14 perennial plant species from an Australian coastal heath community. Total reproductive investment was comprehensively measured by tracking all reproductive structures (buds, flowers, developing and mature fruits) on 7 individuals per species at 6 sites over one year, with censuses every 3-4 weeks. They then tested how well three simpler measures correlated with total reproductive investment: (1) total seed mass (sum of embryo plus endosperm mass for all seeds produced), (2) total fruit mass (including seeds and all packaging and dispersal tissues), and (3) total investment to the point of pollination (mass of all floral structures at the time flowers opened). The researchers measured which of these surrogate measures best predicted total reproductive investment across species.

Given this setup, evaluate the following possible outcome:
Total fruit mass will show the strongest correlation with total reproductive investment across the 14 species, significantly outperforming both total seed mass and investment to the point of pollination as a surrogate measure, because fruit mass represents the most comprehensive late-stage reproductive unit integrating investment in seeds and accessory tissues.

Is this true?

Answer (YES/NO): NO